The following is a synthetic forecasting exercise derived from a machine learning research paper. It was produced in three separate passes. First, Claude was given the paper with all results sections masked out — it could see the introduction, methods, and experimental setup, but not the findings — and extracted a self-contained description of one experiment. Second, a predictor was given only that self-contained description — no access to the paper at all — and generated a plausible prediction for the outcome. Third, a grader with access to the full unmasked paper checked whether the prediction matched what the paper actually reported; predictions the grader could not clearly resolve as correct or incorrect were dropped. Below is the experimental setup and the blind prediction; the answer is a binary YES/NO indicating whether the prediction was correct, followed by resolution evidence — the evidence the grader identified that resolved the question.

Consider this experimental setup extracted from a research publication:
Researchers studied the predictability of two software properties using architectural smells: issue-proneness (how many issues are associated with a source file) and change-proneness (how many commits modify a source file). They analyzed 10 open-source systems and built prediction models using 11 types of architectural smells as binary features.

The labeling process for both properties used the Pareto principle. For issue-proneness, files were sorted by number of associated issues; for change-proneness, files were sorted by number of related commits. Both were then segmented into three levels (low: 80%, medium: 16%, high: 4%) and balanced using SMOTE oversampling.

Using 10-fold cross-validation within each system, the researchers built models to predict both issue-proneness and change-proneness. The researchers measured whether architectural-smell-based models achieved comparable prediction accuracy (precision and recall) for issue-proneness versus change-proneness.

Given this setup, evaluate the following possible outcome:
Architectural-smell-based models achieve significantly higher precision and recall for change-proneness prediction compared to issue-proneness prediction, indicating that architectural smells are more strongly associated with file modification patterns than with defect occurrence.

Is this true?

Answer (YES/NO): NO